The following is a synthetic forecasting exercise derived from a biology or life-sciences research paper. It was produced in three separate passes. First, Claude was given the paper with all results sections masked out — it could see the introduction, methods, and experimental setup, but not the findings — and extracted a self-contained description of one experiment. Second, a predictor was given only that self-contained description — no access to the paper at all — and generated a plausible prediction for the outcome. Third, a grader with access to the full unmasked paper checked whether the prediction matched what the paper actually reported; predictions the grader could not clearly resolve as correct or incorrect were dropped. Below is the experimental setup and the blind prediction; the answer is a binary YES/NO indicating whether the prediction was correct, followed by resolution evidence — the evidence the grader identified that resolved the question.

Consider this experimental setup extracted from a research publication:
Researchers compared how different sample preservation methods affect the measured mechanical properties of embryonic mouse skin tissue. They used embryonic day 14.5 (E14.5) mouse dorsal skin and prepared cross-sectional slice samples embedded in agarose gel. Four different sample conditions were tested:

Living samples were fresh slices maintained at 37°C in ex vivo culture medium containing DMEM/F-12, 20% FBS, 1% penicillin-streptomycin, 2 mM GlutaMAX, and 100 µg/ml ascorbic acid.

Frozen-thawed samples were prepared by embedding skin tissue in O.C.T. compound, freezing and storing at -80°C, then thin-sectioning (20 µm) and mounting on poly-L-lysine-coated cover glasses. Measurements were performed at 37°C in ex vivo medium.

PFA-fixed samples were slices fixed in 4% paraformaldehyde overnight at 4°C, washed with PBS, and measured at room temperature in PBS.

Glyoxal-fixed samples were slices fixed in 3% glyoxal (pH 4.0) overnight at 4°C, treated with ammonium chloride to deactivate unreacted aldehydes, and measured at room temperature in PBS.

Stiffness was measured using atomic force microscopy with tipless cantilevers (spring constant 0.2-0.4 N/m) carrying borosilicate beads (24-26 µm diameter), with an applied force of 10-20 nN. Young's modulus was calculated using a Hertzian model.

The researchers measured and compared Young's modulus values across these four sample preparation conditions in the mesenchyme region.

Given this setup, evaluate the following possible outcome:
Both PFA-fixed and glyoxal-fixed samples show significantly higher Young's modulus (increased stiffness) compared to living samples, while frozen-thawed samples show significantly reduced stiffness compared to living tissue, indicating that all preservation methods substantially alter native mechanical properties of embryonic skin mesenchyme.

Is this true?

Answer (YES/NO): NO